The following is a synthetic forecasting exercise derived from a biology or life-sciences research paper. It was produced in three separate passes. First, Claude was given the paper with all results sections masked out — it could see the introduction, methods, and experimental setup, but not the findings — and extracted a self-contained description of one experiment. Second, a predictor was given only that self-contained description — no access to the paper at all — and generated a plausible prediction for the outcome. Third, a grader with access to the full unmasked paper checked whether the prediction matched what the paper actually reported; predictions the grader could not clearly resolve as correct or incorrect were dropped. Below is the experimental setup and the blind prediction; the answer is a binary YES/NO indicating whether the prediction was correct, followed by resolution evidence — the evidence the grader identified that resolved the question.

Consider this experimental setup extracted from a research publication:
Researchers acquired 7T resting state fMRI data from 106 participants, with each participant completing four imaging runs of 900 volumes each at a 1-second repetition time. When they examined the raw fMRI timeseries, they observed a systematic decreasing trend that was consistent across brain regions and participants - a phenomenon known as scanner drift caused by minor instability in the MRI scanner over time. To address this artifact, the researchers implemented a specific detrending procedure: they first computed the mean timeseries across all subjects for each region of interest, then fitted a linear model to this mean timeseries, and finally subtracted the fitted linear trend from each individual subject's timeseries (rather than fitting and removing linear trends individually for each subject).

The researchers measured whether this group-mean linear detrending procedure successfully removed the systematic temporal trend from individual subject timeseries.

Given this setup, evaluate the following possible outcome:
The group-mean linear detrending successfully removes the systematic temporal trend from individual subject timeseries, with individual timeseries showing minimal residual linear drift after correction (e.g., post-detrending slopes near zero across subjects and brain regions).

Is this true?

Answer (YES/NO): YES